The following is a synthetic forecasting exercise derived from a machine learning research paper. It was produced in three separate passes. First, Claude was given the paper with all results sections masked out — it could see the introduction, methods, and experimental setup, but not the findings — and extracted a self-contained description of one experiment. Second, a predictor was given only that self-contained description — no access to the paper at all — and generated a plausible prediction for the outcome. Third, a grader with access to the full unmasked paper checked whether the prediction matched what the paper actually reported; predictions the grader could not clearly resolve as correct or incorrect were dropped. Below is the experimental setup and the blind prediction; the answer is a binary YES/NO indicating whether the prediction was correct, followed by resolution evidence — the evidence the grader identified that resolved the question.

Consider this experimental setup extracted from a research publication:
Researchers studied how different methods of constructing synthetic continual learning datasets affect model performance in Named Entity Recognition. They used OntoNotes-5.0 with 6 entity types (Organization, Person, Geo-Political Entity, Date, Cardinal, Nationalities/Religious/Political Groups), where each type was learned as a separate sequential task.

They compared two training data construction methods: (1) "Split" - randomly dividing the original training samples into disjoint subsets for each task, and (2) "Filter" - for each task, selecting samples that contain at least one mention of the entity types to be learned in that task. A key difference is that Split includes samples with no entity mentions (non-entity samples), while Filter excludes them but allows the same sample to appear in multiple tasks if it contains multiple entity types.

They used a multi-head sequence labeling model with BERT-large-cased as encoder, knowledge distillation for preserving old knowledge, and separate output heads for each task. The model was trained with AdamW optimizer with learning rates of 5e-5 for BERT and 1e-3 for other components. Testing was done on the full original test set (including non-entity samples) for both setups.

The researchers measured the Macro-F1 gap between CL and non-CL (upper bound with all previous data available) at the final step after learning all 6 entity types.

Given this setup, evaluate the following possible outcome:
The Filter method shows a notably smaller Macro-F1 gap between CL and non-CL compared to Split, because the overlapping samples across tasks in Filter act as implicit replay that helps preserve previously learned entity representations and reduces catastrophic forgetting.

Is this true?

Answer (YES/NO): NO